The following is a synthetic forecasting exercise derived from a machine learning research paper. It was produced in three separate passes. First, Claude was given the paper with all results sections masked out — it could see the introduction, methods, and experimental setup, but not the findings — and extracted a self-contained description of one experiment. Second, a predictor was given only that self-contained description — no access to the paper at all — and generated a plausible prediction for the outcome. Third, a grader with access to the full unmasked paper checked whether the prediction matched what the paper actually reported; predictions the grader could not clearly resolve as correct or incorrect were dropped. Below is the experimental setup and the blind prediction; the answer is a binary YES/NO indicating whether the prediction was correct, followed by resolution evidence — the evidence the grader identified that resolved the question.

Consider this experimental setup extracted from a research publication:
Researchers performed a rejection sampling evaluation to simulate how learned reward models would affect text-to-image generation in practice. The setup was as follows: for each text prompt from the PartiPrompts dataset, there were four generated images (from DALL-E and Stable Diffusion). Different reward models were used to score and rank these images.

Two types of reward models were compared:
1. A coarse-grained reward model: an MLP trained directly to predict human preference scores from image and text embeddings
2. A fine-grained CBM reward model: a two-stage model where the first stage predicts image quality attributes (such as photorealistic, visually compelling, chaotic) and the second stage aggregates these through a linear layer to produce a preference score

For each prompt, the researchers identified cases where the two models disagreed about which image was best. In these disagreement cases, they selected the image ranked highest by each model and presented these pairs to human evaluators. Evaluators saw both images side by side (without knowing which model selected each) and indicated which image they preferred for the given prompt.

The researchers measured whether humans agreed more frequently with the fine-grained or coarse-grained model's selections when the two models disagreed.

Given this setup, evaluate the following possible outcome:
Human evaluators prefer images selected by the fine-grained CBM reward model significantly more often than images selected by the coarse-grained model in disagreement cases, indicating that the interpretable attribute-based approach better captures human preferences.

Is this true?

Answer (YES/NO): NO